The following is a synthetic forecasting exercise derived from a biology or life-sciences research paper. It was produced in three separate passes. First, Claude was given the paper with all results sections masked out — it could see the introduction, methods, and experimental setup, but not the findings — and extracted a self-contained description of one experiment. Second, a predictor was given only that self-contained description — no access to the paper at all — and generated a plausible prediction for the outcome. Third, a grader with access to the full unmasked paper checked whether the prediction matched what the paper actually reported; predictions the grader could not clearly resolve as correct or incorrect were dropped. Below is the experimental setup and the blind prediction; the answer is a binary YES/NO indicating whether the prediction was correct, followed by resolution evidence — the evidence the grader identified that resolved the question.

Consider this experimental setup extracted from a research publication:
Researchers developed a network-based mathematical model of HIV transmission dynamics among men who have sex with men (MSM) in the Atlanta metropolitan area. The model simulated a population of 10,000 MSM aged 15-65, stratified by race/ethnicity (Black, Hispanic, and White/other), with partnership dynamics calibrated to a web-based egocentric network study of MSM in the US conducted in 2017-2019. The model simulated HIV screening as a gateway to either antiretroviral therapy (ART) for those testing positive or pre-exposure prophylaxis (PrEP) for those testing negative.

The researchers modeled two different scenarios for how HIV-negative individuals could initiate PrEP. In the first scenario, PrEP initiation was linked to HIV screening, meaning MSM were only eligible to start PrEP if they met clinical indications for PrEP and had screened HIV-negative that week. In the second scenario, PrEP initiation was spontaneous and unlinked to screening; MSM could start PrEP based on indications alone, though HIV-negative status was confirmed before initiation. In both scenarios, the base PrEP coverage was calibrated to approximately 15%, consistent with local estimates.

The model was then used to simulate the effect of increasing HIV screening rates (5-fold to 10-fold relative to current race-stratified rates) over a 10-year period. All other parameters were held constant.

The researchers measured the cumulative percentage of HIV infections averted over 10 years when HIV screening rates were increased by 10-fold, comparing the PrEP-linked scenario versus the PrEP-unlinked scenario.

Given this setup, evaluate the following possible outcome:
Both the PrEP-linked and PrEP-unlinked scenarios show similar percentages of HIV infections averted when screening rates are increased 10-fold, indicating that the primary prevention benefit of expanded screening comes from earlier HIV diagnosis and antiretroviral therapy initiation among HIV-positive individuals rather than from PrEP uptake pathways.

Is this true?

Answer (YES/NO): NO